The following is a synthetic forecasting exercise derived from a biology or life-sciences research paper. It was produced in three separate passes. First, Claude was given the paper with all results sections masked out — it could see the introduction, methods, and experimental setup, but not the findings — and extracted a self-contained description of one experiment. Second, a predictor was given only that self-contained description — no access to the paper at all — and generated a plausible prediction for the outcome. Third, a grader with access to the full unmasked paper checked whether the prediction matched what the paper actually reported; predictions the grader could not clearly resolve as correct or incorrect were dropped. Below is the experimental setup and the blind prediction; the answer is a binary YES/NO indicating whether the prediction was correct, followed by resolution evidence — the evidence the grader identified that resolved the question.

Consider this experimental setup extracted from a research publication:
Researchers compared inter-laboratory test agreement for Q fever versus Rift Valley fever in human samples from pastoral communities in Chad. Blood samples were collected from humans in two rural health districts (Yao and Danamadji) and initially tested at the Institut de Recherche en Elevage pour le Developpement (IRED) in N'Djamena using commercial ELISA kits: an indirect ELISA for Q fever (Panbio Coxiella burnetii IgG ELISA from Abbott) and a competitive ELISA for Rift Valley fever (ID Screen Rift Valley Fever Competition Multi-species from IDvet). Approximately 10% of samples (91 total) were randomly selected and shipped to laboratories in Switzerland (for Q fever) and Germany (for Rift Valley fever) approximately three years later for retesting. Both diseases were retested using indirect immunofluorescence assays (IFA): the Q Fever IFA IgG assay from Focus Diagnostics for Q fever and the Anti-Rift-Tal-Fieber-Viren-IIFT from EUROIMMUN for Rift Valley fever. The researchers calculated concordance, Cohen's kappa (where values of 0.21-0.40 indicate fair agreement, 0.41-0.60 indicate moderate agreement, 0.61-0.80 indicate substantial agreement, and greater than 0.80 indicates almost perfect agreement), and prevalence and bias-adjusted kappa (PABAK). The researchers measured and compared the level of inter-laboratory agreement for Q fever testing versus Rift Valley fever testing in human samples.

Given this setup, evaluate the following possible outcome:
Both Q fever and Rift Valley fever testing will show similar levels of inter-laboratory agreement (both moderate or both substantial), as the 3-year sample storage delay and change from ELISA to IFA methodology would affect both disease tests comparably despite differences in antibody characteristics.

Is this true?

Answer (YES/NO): NO